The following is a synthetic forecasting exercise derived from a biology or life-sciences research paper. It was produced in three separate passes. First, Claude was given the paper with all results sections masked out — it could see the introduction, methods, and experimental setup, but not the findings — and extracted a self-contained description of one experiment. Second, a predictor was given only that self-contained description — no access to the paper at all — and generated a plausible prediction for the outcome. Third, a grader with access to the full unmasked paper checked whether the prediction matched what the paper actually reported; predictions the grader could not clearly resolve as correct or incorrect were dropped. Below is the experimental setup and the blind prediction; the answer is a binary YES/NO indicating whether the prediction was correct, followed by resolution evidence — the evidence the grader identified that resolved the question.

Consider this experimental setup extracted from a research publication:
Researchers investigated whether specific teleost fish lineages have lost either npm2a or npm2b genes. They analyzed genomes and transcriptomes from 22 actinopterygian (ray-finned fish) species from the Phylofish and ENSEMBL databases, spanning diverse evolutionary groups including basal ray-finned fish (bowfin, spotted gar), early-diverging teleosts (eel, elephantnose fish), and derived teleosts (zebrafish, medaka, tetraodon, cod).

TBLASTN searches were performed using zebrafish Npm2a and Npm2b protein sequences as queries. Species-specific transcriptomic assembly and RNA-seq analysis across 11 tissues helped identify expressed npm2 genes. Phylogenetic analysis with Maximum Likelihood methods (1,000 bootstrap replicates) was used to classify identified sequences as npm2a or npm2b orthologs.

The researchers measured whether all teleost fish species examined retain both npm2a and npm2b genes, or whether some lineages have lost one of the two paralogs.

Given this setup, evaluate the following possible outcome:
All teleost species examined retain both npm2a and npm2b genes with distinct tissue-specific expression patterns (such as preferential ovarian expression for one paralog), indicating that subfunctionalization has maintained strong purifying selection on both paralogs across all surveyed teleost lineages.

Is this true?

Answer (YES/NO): NO